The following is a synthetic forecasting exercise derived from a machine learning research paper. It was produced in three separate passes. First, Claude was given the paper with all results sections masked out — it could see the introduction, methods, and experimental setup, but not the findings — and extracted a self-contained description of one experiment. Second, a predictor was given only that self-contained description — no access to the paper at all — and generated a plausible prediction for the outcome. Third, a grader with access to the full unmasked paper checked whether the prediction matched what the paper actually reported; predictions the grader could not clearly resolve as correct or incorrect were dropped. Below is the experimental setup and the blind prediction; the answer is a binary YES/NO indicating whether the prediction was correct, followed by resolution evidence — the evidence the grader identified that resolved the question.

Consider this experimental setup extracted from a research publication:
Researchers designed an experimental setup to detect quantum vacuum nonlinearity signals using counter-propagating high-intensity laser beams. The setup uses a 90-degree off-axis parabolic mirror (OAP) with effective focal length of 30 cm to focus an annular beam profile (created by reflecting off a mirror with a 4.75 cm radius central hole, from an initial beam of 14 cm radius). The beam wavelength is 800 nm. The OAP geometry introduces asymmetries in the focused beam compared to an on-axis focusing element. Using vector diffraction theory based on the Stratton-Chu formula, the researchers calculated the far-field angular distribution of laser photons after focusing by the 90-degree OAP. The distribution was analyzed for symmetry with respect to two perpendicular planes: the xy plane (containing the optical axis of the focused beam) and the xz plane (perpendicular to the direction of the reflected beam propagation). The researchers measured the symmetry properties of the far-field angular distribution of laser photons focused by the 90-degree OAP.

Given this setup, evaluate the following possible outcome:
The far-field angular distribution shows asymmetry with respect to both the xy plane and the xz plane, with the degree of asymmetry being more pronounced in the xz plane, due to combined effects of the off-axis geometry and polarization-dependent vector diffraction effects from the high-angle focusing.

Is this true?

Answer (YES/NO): NO